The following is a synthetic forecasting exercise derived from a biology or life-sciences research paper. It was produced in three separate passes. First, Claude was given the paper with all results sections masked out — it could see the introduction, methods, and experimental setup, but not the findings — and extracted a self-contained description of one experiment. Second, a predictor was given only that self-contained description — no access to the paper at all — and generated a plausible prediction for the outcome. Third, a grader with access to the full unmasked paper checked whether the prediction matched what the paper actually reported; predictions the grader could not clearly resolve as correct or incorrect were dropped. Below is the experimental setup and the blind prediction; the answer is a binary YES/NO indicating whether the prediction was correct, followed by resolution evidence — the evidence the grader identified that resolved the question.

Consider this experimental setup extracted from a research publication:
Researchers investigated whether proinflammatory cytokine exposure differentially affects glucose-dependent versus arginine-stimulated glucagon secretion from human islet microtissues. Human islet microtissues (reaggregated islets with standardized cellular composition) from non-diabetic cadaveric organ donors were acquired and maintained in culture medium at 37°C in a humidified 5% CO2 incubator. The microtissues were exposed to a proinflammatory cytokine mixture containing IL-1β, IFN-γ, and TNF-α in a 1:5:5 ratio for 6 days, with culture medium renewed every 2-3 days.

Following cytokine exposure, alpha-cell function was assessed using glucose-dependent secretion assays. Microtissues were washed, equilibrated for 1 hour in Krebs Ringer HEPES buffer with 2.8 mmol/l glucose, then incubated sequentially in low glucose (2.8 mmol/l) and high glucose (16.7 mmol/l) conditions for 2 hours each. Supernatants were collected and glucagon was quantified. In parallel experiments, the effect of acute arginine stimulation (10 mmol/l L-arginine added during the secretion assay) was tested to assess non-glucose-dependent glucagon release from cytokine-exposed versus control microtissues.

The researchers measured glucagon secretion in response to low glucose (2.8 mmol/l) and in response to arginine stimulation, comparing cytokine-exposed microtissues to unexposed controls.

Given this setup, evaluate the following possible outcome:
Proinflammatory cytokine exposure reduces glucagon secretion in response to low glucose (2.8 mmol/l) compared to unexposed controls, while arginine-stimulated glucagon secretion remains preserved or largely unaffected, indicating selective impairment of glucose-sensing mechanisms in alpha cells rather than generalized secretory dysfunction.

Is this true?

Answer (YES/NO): YES